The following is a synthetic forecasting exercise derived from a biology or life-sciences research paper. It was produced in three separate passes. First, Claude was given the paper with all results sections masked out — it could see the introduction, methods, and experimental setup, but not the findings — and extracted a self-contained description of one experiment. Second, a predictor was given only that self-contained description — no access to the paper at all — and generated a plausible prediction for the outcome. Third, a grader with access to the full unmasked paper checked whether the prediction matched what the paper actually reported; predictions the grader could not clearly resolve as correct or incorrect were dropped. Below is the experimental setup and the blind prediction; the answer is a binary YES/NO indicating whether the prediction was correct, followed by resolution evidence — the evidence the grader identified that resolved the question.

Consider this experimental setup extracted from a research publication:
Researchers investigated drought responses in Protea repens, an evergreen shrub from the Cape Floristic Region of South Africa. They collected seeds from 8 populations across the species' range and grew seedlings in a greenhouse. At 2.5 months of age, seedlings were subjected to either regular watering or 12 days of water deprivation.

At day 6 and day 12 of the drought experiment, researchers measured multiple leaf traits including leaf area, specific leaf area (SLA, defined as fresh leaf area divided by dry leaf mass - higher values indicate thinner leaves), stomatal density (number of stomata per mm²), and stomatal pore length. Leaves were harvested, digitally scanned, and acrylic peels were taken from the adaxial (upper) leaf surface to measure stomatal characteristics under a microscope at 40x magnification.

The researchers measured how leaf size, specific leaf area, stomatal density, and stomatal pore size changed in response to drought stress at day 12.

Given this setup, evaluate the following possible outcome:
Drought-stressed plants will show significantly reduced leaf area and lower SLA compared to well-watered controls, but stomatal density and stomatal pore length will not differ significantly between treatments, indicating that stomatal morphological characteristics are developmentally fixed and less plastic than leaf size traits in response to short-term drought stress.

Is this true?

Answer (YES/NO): NO